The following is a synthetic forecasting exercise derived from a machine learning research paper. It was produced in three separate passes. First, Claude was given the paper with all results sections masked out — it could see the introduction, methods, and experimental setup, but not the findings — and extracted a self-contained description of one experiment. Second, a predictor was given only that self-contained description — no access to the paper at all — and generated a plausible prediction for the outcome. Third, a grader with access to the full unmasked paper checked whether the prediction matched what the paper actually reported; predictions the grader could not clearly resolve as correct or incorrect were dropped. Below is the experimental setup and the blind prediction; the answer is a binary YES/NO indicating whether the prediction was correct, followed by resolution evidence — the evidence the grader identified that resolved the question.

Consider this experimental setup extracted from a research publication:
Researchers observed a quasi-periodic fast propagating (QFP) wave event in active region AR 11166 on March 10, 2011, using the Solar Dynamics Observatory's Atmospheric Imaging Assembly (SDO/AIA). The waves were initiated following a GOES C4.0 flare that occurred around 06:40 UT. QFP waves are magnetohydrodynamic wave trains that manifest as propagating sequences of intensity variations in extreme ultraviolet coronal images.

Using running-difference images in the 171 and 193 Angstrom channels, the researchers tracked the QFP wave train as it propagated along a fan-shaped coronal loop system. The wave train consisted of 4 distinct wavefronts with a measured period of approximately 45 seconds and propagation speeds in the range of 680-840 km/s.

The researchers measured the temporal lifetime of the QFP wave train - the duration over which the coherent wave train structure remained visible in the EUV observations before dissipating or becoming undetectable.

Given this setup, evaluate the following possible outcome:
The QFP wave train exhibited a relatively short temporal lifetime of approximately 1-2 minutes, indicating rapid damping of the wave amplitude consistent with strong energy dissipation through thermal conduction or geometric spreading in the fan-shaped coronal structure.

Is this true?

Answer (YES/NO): YES